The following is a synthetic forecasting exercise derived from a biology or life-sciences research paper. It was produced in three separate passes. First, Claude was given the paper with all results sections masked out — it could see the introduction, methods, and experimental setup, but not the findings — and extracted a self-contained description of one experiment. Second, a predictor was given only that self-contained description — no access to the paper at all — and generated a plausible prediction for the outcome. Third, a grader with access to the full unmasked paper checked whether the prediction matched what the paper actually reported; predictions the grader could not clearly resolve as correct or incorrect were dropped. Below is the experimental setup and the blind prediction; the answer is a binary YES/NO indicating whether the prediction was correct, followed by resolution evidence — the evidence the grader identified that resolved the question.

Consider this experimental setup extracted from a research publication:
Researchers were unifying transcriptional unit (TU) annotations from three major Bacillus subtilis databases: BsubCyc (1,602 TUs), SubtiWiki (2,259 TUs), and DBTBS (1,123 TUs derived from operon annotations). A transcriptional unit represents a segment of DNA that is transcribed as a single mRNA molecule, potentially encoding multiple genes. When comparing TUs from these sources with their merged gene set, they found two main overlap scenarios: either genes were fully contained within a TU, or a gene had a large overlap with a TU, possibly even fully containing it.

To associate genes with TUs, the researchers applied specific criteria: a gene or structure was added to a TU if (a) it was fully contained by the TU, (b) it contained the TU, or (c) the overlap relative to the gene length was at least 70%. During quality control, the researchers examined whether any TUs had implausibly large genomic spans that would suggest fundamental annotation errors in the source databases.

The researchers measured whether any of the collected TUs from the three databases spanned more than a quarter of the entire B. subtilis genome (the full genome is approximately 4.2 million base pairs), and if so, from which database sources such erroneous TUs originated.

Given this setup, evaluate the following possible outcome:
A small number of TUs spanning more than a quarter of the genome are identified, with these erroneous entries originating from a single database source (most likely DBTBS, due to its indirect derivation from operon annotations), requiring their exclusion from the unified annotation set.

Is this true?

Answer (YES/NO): NO